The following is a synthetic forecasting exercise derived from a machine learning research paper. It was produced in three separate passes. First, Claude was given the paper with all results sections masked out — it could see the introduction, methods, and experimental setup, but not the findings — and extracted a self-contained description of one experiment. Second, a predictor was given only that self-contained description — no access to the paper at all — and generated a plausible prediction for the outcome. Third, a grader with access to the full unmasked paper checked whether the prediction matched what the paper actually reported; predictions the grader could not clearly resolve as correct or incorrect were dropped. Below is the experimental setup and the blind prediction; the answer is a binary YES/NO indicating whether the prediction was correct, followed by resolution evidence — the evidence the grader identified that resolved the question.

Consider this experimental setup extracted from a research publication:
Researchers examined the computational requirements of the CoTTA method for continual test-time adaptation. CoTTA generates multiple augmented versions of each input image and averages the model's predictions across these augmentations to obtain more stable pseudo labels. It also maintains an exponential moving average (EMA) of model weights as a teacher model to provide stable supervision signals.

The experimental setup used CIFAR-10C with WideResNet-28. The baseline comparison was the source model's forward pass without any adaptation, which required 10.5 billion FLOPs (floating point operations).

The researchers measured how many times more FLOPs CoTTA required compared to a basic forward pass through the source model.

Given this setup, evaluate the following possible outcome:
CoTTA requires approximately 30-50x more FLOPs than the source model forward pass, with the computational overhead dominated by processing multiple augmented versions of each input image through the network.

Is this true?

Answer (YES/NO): YES